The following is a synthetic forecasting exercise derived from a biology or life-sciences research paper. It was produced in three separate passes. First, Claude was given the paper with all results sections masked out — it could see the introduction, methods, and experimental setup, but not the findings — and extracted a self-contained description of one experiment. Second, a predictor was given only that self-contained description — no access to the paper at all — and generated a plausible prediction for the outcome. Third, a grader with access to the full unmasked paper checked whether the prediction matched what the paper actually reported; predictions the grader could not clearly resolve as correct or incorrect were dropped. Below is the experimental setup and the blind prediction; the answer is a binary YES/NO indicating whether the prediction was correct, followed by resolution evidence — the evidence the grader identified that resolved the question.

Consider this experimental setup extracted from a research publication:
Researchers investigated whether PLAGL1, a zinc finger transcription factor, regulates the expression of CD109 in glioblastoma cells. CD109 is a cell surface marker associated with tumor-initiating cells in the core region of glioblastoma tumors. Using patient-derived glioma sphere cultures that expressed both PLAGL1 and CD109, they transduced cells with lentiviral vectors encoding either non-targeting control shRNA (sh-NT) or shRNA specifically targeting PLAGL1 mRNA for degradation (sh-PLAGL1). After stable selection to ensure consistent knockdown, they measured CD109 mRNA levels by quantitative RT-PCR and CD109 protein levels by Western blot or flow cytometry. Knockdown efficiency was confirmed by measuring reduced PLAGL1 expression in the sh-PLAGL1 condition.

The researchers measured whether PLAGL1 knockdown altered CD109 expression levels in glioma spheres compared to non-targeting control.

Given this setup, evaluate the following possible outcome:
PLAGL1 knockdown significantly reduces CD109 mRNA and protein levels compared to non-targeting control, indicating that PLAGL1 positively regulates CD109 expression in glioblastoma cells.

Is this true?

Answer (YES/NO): YES